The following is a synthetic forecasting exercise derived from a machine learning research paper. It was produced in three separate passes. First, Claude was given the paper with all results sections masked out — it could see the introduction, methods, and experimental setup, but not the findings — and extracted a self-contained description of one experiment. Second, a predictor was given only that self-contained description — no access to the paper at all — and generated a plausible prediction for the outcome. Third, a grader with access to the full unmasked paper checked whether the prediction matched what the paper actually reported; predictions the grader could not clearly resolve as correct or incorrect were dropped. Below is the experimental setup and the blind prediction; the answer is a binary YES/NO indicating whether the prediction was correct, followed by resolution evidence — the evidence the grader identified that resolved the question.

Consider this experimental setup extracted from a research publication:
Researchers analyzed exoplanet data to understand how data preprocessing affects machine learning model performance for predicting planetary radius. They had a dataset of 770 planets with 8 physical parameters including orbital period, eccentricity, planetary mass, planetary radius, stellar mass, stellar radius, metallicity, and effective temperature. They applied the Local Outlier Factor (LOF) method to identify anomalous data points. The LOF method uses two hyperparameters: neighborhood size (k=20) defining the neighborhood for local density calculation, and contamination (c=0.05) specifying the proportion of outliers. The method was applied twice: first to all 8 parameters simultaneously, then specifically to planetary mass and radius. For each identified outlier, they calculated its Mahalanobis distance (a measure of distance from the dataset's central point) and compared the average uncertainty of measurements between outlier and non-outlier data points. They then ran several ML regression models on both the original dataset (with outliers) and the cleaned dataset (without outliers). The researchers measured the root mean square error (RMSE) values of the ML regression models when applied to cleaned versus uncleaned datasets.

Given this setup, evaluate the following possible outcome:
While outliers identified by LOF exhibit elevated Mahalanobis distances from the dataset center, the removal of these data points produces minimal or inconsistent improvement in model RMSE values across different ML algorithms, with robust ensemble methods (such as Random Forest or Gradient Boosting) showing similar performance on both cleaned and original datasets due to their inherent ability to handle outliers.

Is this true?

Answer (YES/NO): NO